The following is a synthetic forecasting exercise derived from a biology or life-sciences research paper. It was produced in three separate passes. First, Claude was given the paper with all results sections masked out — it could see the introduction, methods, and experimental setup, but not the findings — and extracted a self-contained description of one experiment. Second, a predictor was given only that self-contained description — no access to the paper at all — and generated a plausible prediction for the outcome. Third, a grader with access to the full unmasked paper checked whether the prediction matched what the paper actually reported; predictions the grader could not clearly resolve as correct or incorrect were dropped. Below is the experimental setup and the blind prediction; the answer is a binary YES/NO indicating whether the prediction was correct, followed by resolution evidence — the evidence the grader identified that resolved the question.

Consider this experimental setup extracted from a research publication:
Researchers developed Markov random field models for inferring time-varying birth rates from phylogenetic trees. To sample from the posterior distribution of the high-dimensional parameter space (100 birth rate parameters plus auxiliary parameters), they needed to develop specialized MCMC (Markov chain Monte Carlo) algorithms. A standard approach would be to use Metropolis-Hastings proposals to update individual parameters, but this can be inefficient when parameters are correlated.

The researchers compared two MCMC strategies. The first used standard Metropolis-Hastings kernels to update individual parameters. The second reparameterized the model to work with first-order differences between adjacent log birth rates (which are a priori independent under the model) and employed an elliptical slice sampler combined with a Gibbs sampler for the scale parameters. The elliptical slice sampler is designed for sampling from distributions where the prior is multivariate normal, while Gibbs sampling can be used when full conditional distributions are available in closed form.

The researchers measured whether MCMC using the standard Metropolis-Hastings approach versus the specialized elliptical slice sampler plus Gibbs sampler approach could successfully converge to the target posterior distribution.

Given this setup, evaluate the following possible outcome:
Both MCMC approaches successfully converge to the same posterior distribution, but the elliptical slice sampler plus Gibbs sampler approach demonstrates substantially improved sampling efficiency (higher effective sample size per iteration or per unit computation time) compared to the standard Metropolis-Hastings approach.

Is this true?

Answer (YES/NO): NO